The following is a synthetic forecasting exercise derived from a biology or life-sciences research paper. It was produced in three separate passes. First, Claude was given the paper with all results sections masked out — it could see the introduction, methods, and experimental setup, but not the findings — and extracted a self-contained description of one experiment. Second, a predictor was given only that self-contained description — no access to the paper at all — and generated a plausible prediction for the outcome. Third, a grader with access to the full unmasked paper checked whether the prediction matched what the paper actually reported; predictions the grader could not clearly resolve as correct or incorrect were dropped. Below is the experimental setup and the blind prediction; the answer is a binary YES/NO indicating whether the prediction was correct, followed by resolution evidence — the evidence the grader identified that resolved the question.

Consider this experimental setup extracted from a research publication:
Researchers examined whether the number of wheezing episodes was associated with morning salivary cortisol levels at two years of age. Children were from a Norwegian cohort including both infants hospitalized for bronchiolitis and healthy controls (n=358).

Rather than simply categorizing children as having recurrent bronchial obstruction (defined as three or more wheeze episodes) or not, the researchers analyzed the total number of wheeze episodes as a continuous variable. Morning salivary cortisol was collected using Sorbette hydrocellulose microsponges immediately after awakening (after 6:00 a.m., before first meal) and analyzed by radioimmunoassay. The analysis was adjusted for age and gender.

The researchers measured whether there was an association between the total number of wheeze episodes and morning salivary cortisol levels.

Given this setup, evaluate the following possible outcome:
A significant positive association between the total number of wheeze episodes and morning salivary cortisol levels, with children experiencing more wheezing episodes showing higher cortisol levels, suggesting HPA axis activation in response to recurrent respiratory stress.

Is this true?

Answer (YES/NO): NO